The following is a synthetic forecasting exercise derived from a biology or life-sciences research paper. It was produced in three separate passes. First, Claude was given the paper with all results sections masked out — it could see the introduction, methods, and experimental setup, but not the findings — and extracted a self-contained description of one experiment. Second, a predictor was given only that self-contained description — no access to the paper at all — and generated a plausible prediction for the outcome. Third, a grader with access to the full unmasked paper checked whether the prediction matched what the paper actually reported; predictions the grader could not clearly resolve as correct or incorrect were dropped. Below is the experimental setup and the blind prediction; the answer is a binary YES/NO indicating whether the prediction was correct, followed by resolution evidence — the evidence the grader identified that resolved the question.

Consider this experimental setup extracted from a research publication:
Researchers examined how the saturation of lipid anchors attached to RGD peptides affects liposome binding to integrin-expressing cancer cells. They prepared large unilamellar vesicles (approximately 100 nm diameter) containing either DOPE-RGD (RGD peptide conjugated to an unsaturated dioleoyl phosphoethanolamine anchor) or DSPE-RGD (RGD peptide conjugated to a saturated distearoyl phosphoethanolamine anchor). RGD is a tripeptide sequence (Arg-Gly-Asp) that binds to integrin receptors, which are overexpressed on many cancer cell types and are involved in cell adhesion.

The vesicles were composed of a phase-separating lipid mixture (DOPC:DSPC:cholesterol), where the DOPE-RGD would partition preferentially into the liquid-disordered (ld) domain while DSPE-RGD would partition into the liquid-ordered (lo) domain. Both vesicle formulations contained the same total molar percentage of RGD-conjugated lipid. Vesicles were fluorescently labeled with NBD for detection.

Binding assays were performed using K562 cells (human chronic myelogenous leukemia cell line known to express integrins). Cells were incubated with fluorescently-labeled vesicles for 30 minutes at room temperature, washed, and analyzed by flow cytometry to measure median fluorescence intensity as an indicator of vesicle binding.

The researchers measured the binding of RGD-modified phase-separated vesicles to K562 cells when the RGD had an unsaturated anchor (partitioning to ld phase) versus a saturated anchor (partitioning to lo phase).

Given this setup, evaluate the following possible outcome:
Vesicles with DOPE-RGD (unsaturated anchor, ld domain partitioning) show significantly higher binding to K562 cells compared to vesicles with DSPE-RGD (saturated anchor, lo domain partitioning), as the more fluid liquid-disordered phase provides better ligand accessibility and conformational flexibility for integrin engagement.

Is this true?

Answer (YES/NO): YES